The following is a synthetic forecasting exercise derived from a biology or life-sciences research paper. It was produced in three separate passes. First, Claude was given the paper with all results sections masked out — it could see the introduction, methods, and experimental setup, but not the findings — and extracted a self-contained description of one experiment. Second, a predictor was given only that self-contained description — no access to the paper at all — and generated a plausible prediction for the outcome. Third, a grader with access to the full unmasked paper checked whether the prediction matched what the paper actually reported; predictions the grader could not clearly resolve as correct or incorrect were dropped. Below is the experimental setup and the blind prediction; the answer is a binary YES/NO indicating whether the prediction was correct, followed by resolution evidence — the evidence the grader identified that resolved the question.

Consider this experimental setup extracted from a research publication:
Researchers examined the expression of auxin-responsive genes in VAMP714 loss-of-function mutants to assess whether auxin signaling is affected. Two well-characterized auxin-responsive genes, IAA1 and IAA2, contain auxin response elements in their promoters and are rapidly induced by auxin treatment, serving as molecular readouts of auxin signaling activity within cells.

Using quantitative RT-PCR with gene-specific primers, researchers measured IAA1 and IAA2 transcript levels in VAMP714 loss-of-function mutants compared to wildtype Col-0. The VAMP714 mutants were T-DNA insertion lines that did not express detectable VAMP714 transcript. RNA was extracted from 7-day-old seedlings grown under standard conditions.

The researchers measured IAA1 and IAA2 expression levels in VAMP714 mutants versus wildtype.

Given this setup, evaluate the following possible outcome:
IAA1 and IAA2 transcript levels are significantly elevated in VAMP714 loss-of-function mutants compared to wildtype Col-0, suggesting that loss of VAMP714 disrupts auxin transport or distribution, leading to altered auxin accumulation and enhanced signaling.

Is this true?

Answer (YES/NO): NO